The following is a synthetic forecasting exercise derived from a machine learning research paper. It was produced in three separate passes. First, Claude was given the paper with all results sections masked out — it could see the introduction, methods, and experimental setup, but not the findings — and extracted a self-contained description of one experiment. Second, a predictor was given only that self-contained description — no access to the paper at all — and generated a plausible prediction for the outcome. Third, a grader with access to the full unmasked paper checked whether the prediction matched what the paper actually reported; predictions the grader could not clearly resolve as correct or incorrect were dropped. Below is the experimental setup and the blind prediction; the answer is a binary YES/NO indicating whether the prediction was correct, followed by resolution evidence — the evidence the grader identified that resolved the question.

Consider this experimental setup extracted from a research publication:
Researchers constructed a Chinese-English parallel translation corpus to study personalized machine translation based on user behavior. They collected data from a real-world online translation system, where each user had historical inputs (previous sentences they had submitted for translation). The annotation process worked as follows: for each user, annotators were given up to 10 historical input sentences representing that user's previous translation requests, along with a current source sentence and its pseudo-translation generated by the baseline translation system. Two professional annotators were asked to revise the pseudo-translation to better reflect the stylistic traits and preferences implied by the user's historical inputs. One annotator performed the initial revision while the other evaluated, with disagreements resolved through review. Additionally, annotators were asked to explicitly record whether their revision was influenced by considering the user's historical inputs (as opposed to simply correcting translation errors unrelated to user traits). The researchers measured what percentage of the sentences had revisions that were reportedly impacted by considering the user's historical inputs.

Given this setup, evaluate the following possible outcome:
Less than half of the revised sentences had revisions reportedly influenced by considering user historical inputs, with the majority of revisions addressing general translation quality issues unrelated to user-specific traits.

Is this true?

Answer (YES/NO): NO